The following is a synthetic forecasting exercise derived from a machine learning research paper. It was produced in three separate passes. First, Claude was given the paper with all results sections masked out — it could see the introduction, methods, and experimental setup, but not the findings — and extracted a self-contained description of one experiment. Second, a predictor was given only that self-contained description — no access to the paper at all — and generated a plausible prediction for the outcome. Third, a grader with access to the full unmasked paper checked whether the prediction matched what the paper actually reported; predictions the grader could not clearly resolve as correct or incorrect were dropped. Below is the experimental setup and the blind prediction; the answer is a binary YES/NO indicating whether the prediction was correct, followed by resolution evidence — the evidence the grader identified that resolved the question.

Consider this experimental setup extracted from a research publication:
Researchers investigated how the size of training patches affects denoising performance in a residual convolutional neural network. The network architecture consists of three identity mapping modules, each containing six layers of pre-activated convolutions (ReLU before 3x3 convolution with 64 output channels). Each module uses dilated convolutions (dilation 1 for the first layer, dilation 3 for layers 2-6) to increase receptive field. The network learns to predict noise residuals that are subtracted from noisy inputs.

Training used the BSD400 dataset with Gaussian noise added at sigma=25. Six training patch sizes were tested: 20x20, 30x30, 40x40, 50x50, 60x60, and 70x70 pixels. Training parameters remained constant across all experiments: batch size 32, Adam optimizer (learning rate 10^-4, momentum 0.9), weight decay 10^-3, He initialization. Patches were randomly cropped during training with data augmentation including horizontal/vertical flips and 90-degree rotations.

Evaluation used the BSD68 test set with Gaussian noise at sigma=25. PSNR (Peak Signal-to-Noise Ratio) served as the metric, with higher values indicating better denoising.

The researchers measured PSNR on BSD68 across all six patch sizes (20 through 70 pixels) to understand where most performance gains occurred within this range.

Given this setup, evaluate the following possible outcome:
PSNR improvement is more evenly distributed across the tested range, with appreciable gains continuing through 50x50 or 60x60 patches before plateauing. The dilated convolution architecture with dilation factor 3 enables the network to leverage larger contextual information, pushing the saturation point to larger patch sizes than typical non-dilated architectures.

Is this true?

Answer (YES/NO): NO